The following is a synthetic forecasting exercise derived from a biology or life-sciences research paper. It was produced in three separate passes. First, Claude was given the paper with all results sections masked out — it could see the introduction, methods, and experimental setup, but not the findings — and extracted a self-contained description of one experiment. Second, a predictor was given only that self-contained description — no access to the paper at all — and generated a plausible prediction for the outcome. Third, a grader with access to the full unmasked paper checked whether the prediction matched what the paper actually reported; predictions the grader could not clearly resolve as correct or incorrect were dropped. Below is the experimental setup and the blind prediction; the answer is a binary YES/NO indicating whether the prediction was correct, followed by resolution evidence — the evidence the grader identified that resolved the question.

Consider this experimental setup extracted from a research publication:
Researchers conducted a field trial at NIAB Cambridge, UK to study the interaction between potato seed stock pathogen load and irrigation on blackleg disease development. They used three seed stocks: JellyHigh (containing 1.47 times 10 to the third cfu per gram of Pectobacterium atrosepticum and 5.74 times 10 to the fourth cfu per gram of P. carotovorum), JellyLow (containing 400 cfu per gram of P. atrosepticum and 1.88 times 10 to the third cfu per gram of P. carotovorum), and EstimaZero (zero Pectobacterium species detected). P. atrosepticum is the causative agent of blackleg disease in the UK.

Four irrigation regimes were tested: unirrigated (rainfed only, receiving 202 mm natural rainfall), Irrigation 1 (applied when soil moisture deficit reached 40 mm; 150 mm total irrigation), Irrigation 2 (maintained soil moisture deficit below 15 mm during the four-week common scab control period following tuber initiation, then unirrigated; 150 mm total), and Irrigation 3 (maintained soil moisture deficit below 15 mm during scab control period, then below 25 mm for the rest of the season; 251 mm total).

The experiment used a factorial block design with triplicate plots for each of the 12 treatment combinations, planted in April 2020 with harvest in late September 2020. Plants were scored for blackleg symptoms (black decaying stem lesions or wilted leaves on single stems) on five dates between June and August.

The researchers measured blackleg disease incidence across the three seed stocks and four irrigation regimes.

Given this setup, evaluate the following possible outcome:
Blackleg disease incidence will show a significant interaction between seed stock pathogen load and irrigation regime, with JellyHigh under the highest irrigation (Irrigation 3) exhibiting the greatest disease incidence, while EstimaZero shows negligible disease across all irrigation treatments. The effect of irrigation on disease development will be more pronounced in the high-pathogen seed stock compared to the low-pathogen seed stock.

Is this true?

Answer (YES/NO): NO